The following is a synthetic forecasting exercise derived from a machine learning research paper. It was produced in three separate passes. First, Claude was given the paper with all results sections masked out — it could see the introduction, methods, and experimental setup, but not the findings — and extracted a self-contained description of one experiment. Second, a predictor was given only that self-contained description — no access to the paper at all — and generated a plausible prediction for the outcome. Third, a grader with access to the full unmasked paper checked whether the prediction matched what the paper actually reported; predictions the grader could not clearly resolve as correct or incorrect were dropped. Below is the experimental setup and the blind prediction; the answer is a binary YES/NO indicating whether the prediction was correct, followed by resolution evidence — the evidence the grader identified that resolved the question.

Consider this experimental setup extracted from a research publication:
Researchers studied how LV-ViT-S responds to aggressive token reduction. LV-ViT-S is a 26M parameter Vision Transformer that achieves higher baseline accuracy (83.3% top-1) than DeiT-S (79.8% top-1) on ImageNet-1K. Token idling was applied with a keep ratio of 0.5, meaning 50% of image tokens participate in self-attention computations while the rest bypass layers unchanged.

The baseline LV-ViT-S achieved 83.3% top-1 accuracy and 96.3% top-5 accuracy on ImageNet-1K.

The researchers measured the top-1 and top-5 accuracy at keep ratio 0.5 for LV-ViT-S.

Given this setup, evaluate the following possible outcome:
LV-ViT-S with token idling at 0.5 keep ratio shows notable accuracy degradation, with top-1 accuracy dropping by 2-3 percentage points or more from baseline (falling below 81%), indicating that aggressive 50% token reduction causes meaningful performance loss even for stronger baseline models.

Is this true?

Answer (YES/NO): NO